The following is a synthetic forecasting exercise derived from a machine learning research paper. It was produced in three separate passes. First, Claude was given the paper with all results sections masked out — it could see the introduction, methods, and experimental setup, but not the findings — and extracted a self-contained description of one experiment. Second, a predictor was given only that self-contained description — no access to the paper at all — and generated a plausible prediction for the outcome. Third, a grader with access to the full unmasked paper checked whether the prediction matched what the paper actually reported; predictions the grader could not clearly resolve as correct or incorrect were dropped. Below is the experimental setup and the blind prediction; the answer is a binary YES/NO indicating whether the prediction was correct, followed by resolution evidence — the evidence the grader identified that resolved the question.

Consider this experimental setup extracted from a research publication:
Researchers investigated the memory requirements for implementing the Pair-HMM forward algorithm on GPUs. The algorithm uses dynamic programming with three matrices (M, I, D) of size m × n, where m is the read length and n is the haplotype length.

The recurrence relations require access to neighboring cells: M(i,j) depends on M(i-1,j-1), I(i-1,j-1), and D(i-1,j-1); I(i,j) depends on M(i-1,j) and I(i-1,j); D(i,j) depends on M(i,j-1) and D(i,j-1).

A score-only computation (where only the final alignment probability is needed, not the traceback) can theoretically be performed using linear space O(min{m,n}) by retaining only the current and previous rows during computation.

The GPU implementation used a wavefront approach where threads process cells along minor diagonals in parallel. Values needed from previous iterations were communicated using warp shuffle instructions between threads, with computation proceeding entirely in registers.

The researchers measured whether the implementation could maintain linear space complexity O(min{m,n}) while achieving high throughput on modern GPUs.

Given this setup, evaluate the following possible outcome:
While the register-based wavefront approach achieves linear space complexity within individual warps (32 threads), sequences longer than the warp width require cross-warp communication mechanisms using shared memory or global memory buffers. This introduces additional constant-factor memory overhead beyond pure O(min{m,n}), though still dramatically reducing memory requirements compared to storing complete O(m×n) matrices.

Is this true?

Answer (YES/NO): NO